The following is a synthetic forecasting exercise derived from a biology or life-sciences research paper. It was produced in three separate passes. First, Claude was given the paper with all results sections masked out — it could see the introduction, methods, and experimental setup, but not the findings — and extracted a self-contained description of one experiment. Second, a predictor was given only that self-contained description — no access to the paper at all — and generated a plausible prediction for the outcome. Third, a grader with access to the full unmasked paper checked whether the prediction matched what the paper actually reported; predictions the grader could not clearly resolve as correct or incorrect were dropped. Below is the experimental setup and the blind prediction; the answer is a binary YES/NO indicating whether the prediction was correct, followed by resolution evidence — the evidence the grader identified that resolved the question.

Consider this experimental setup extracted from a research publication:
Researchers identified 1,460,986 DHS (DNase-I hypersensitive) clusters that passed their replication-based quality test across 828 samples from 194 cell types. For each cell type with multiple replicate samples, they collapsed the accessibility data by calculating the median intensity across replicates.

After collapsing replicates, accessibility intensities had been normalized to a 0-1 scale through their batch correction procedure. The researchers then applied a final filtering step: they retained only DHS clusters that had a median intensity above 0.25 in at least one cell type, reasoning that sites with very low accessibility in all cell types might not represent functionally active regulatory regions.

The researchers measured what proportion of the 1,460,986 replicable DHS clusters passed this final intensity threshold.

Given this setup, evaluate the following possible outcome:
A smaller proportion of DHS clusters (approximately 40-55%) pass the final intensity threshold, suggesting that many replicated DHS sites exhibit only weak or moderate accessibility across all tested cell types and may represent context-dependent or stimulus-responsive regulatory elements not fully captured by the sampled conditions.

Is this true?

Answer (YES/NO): NO